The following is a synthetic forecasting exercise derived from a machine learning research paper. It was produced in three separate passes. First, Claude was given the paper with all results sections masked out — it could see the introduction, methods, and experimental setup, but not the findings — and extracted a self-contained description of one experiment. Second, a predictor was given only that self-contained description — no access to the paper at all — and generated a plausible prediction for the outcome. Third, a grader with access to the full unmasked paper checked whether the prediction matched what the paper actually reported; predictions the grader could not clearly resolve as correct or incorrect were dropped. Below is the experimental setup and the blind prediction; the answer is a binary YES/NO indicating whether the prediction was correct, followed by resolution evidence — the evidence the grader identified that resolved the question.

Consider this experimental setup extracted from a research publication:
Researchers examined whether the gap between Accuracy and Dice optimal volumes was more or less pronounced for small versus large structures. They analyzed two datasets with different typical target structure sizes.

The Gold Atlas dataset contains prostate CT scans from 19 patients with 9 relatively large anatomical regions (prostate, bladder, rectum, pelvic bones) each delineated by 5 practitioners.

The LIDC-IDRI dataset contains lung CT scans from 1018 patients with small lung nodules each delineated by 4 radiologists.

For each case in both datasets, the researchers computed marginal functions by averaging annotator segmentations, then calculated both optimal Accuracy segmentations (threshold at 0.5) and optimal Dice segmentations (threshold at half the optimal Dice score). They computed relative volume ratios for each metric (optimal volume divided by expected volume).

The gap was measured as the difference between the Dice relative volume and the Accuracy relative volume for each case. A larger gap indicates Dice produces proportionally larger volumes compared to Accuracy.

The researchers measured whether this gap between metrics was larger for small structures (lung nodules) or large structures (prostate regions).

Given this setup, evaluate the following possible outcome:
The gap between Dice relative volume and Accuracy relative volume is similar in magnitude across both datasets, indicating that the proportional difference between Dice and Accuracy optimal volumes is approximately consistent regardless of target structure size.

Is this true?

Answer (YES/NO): NO